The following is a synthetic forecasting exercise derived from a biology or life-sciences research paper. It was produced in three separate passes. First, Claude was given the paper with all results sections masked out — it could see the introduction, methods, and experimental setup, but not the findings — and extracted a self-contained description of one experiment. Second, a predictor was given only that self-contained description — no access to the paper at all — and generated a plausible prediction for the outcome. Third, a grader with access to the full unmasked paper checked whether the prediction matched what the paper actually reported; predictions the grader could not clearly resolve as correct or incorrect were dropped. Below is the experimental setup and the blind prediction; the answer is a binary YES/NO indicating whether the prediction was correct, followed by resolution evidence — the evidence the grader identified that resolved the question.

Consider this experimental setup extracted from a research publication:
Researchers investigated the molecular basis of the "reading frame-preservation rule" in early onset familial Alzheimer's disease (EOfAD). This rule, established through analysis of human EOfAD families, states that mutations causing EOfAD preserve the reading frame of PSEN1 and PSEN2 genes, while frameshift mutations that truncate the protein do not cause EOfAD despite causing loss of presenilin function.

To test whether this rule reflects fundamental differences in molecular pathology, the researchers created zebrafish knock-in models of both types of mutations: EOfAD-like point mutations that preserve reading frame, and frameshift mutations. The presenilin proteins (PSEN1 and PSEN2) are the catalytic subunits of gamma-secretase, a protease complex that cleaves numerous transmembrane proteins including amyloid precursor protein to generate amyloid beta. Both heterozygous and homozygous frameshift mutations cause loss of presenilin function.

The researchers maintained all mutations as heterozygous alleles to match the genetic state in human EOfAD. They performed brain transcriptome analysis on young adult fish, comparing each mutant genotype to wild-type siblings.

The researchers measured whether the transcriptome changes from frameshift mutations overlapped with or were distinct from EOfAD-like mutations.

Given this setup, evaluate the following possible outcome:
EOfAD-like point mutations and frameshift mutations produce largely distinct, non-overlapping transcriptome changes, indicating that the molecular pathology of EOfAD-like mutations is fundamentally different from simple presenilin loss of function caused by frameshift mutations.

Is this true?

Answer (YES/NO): NO